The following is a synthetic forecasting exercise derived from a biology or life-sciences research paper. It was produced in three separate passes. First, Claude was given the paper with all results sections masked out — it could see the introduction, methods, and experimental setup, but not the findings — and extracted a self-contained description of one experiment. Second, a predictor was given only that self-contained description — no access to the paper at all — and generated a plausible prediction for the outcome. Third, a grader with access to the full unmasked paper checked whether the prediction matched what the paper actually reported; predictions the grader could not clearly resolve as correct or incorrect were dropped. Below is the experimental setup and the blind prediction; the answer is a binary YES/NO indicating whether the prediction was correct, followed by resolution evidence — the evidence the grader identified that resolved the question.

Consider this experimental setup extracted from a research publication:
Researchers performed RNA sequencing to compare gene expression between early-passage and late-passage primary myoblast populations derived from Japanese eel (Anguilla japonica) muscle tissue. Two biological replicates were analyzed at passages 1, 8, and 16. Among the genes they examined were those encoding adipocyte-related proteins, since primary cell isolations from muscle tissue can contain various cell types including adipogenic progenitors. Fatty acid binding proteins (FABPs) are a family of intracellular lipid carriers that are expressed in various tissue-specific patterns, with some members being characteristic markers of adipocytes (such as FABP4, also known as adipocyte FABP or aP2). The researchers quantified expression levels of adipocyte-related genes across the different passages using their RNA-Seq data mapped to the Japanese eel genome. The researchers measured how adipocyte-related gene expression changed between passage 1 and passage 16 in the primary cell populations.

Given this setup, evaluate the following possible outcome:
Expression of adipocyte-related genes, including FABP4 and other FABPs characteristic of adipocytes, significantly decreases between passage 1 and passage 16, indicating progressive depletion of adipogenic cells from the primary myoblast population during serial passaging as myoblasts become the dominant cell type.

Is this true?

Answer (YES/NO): NO